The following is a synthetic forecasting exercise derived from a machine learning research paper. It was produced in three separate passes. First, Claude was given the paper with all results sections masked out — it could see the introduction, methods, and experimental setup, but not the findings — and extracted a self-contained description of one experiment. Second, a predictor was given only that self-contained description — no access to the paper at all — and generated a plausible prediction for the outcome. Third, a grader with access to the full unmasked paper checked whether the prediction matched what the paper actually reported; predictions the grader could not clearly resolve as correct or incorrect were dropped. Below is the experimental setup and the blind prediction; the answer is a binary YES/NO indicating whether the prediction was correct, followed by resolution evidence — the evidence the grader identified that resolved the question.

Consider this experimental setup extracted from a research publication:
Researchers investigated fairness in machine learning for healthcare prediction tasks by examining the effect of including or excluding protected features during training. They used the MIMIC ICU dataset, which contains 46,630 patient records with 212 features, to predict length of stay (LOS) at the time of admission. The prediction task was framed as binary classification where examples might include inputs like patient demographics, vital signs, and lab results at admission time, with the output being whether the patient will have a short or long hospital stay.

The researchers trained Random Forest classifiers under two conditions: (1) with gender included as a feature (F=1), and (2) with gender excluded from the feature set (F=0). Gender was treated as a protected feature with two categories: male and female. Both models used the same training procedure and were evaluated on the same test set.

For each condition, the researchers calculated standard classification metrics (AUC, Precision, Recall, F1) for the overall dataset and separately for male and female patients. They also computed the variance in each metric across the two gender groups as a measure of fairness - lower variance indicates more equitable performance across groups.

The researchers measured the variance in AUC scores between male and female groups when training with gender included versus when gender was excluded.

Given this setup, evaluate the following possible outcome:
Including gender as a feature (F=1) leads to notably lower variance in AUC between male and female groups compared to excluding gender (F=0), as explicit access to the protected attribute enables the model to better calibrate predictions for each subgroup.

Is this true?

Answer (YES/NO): NO